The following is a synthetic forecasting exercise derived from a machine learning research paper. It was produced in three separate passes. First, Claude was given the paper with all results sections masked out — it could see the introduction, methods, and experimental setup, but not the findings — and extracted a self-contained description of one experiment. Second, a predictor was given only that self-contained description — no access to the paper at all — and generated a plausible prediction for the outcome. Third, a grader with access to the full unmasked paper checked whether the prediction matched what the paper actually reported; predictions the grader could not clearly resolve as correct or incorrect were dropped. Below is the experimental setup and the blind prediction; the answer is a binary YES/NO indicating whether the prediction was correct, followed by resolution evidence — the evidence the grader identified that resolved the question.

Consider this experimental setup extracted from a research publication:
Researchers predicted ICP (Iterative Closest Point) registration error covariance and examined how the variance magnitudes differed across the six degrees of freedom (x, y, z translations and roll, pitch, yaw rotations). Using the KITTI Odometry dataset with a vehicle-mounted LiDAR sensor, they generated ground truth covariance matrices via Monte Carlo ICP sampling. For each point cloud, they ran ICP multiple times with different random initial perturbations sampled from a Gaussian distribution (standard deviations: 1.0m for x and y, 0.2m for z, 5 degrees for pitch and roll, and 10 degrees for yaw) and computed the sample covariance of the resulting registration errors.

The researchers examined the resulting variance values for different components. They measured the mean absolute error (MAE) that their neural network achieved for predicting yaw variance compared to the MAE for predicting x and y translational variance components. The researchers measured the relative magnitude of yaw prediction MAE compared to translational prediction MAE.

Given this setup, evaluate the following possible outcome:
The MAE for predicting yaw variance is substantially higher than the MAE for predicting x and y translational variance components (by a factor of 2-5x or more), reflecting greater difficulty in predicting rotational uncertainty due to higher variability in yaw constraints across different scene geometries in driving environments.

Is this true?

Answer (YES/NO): NO